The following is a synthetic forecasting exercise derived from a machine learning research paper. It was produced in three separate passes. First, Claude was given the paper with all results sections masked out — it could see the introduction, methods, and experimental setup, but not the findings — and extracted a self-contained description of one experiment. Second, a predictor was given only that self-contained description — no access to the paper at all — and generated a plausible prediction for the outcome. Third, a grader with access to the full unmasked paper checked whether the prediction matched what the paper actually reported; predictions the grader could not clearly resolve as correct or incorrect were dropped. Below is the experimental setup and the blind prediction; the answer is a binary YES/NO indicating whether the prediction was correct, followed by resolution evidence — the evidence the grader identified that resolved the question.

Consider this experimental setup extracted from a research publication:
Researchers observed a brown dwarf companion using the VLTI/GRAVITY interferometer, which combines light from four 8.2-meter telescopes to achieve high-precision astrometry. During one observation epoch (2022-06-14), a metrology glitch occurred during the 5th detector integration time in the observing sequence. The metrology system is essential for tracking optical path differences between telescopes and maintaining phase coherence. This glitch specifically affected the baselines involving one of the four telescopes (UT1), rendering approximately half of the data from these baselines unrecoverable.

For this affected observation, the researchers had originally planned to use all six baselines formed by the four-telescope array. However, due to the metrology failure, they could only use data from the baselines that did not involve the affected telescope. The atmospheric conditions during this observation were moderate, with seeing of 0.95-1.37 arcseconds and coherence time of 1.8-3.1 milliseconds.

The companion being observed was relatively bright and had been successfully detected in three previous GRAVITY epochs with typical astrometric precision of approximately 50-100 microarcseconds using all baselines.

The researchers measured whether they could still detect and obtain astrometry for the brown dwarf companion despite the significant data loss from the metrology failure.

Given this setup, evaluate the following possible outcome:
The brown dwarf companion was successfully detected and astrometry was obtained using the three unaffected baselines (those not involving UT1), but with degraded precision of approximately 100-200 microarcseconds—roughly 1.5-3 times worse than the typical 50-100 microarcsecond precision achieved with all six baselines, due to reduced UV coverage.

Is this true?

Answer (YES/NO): NO